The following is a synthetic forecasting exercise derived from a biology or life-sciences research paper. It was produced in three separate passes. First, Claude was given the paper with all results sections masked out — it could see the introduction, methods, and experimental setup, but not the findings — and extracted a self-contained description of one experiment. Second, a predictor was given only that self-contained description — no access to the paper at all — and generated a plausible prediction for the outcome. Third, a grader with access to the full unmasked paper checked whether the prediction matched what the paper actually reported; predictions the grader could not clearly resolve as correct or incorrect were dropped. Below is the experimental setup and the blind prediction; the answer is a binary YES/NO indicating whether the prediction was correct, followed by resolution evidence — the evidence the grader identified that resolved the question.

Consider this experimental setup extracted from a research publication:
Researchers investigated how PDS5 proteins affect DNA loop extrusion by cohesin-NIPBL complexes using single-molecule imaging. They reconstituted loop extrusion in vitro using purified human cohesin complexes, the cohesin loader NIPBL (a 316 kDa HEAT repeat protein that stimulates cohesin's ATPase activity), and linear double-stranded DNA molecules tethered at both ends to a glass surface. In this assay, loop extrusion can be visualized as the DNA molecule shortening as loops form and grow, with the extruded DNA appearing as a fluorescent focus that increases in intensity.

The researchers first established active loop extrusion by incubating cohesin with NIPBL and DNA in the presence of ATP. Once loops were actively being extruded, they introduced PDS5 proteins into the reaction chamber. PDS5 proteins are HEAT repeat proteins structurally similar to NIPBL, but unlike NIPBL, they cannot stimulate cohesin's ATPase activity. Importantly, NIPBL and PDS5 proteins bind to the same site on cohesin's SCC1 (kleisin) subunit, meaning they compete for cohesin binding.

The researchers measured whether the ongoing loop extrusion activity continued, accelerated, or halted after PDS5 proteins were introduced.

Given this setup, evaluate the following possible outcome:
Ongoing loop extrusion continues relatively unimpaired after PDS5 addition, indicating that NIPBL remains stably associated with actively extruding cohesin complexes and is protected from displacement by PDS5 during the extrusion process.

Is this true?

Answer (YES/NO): NO